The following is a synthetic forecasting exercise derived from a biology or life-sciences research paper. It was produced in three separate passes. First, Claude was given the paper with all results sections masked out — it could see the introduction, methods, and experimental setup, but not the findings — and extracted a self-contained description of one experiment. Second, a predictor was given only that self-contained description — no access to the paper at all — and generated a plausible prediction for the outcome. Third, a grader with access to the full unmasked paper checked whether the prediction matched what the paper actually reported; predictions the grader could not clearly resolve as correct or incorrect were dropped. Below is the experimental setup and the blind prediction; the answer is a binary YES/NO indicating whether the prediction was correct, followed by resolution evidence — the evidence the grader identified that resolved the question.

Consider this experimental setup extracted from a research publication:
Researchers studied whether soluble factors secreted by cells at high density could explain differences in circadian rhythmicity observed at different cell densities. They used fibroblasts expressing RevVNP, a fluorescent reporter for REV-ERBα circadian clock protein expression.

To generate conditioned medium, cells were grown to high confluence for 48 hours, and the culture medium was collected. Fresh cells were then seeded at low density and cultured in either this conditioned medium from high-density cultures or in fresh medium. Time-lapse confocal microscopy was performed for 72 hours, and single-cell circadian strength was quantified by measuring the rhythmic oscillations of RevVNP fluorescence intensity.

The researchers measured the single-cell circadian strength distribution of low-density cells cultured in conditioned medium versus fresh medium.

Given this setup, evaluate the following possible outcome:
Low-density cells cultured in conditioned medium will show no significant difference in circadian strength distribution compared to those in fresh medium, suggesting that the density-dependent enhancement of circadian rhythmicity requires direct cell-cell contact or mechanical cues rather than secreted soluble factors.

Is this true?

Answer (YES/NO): YES